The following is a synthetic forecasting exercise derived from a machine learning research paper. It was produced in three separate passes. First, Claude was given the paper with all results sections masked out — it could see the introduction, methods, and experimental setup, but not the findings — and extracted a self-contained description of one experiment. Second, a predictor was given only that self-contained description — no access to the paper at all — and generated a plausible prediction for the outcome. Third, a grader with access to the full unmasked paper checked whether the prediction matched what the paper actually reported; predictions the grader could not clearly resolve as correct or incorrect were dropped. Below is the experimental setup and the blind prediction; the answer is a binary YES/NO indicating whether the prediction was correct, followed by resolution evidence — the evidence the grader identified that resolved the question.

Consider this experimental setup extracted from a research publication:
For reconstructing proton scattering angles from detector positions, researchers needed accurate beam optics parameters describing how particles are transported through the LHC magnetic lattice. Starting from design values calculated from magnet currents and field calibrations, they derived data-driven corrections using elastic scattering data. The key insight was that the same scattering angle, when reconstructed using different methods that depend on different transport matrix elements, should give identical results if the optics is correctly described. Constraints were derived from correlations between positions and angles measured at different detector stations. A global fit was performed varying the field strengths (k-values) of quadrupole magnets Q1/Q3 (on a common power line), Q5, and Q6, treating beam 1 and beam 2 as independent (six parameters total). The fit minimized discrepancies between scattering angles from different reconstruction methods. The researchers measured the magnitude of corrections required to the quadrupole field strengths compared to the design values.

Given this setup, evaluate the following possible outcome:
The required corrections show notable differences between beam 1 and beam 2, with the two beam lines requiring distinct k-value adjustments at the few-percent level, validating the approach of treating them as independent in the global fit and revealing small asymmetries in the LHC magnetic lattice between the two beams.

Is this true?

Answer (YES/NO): NO